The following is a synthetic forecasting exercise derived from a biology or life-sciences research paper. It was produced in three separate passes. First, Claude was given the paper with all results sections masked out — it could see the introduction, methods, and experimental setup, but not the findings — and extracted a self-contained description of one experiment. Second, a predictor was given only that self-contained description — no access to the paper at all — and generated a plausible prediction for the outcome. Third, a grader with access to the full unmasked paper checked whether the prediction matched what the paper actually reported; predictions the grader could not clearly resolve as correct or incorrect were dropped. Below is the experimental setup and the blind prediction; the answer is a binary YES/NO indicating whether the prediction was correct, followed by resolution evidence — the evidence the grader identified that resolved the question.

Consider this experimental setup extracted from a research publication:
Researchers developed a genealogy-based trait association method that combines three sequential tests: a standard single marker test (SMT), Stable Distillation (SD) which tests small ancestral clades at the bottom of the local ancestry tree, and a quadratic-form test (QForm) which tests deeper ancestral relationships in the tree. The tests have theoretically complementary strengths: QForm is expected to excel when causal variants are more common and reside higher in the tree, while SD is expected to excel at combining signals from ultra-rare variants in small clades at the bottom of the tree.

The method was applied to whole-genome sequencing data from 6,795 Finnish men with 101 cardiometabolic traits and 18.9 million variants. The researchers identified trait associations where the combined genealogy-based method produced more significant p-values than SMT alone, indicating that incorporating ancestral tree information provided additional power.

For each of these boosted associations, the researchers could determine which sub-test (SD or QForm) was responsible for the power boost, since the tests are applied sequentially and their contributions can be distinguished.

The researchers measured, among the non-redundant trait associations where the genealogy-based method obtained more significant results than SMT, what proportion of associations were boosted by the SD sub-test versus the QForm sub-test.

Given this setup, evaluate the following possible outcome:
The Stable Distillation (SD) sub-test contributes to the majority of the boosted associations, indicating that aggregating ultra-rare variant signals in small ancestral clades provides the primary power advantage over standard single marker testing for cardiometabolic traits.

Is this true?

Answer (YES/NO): YES